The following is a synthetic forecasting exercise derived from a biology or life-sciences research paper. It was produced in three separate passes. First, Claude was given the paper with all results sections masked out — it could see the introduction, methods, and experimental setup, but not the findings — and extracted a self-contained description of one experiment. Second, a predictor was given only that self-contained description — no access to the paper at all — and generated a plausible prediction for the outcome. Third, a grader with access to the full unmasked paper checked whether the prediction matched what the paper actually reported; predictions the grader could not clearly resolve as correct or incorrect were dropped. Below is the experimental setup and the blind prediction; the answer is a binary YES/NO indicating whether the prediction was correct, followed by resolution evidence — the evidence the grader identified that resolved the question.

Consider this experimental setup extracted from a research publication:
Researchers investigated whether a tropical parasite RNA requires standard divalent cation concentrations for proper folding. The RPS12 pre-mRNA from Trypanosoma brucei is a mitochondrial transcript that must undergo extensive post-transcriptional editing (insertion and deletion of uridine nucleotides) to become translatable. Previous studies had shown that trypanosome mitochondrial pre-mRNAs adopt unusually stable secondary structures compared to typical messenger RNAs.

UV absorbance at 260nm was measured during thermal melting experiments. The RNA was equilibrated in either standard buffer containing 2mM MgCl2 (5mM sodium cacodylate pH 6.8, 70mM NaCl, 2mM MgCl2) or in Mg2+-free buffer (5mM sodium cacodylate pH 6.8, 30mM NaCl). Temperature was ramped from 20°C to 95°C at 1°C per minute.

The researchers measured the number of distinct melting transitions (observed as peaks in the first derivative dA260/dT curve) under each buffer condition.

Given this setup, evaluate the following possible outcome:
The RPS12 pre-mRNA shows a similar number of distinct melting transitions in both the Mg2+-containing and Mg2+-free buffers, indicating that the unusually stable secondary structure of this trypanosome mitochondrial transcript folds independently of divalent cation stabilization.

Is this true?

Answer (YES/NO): NO